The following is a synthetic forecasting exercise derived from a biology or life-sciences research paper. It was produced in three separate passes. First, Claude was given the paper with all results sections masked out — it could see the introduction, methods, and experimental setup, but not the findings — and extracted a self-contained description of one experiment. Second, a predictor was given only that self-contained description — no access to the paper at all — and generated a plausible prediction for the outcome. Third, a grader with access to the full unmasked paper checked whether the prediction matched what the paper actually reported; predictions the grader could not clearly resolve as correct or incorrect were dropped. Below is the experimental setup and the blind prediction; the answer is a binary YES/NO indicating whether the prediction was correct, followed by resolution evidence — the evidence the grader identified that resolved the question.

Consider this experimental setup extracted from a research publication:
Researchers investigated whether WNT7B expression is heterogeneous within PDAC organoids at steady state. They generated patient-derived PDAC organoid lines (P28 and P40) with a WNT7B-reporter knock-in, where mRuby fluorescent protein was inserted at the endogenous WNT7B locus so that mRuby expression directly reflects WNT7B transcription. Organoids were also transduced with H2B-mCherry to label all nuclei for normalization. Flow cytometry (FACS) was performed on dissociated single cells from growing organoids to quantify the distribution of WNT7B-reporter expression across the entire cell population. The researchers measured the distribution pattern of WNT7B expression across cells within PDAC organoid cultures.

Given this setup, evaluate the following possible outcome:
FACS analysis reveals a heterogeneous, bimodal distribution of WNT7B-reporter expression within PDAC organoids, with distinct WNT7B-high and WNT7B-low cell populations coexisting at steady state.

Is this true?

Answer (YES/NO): YES